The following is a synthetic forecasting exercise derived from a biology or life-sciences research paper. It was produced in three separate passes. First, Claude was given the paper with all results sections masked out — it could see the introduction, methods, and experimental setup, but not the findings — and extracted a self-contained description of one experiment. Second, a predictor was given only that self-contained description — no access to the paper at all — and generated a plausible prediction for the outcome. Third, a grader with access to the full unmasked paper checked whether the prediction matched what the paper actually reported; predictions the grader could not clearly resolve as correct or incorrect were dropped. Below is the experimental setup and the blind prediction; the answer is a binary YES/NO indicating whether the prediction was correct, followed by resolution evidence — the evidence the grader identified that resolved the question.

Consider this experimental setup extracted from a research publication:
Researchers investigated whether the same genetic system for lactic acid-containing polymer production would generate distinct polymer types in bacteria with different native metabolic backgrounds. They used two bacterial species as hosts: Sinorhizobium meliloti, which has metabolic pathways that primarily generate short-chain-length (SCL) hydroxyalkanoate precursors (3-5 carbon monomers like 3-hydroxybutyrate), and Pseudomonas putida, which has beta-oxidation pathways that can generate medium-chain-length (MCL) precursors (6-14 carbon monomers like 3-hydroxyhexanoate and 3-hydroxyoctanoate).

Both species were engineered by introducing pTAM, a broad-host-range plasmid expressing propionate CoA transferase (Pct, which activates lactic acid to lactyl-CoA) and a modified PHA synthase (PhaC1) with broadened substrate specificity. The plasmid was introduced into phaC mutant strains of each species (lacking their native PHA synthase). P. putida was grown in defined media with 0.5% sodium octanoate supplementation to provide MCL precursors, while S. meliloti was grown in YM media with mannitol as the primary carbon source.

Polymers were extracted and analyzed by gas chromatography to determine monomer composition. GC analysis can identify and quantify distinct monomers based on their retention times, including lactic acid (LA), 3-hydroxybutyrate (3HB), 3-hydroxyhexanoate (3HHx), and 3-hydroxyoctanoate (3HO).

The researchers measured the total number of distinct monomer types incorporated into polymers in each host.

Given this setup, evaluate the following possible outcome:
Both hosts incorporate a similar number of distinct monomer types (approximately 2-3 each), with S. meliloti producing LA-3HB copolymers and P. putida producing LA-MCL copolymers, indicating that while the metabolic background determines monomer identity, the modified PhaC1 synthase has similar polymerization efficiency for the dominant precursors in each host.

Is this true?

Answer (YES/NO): NO